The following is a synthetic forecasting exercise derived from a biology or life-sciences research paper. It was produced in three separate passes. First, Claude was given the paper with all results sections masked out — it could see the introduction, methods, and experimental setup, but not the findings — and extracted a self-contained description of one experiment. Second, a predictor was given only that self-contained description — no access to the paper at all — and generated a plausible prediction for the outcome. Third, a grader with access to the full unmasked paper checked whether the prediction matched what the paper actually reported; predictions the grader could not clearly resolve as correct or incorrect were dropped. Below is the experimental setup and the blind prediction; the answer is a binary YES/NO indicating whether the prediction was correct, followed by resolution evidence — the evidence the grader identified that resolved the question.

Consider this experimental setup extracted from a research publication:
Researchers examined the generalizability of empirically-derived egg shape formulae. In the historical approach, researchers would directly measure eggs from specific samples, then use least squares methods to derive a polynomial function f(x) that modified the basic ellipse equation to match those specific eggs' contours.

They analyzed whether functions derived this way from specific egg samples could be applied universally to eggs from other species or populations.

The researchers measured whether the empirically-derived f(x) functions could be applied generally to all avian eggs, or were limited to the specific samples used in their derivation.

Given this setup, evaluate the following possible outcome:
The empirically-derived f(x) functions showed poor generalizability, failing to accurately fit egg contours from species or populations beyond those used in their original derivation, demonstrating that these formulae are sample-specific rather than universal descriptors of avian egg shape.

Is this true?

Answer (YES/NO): YES